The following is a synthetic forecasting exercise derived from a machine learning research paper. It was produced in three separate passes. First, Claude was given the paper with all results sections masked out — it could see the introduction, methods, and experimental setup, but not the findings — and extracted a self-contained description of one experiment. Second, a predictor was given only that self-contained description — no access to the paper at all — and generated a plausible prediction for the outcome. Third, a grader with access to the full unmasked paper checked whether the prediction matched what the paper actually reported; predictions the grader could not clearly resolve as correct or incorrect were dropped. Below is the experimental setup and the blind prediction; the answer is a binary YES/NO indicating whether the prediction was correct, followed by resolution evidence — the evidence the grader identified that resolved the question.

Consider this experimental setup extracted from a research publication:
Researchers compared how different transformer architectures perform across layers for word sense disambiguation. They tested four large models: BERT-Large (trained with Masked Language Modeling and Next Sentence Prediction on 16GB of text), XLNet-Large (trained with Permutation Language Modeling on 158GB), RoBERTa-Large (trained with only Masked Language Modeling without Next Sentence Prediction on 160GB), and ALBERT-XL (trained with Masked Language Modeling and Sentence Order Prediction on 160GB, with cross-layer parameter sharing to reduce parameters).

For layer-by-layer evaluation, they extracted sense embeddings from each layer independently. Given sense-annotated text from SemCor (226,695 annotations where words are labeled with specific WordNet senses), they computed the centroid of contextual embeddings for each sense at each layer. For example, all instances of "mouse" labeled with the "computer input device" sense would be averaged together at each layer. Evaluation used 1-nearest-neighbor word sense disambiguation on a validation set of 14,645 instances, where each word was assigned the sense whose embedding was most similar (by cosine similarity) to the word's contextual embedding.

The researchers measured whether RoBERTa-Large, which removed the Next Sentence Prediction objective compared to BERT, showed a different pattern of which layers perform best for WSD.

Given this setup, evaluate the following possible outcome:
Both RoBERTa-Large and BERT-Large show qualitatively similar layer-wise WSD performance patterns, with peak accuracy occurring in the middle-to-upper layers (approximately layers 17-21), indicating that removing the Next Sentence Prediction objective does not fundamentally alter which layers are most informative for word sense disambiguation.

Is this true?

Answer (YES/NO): NO